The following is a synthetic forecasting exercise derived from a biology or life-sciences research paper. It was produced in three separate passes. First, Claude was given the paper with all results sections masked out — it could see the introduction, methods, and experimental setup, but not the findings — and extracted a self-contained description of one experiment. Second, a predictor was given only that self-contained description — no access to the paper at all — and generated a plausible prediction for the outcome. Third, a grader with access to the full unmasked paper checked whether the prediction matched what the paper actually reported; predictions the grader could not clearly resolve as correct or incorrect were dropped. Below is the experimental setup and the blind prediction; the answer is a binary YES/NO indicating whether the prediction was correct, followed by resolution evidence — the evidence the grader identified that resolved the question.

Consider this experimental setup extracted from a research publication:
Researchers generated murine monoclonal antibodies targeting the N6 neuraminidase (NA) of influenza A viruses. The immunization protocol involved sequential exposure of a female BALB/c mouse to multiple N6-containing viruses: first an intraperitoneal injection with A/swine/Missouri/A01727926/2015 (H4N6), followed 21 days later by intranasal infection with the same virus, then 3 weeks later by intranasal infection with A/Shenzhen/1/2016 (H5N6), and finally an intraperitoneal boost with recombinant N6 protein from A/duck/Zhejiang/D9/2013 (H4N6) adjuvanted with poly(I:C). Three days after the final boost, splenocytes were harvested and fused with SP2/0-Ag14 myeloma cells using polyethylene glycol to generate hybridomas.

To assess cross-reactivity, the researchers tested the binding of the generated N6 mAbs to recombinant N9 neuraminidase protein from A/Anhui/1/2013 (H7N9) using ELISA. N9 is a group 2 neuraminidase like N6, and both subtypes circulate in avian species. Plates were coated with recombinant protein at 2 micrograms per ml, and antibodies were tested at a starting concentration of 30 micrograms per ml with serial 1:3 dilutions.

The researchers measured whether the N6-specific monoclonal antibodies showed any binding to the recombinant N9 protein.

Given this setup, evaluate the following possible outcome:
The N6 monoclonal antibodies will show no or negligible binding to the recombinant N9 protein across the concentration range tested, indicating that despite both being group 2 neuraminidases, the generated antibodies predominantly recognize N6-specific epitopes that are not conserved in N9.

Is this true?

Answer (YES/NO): YES